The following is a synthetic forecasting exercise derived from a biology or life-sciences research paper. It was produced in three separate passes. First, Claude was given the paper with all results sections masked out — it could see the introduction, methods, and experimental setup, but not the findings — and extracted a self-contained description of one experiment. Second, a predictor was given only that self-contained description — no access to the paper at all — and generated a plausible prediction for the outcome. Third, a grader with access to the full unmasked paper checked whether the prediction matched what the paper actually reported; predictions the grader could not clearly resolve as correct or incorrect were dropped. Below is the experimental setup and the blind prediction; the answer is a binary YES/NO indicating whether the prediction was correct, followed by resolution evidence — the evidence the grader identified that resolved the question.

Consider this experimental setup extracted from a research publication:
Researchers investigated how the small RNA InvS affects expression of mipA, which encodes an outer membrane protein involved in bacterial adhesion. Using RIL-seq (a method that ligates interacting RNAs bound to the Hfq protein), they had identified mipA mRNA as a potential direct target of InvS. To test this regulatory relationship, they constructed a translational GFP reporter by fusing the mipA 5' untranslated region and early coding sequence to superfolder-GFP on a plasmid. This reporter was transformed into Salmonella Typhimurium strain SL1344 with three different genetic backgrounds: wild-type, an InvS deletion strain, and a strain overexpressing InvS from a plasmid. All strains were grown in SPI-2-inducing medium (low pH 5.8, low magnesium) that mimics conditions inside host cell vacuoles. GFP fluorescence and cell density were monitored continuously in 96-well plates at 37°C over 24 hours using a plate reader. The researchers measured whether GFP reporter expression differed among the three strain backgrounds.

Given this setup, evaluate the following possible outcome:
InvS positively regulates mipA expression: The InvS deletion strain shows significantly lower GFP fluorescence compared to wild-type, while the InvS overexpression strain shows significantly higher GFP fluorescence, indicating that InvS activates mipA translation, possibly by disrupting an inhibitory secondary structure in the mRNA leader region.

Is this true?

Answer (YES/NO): NO